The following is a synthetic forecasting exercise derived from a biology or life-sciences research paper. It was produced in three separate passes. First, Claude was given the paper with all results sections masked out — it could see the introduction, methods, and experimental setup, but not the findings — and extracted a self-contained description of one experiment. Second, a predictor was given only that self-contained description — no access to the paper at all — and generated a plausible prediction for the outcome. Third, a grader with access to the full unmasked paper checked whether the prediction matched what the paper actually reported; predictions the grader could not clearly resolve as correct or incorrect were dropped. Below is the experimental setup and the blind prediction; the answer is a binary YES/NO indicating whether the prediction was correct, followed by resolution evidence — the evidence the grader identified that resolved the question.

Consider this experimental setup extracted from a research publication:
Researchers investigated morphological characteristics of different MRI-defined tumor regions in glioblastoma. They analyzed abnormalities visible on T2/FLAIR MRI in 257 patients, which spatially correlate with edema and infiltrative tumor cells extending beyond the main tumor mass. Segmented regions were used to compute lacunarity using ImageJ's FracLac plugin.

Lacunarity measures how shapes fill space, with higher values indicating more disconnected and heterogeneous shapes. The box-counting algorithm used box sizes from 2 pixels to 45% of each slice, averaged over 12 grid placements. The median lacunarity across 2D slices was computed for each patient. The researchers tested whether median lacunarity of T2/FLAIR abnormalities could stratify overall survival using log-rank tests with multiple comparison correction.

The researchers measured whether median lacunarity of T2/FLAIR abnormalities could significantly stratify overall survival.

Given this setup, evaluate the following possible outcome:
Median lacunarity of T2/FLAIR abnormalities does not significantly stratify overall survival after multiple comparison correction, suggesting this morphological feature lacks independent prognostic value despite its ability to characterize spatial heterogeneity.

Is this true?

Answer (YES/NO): NO